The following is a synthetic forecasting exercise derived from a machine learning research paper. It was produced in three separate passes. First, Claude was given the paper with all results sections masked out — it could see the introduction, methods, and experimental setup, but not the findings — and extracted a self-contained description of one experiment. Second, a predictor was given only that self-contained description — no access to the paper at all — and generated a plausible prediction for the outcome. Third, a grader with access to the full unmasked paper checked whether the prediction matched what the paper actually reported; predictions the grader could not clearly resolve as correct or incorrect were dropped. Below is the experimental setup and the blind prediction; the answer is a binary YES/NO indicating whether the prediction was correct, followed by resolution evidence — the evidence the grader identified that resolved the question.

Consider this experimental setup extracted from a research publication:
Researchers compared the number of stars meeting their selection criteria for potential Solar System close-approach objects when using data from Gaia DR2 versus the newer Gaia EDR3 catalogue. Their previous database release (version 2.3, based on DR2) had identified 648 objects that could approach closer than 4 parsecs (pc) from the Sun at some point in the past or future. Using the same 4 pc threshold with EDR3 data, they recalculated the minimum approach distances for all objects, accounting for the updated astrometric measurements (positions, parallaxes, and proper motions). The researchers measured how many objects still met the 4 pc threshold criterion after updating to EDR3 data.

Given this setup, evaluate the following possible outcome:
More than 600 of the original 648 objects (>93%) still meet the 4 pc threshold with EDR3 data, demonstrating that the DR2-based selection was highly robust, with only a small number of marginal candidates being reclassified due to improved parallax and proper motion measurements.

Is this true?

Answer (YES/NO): NO